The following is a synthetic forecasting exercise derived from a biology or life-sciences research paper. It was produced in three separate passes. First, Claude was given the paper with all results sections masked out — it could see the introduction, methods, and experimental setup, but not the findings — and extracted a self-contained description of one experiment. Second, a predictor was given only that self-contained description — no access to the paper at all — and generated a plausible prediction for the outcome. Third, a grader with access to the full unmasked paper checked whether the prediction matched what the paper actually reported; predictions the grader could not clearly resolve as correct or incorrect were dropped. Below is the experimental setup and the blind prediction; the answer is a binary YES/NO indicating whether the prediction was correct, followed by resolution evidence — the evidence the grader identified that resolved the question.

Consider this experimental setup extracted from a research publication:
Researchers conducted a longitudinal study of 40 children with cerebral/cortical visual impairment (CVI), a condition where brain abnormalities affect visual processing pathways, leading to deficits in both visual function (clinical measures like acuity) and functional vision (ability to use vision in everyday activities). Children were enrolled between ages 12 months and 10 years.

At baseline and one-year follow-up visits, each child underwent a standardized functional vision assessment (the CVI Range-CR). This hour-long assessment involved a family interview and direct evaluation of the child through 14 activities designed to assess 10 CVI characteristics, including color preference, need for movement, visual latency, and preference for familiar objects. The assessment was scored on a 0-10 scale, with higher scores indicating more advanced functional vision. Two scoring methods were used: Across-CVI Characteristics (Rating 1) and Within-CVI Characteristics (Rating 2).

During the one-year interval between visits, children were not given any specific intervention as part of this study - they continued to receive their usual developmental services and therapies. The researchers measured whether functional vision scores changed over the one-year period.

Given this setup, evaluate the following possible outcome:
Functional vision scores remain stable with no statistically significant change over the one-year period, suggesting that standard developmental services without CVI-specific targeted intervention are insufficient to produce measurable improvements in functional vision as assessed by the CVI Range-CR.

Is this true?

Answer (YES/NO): NO